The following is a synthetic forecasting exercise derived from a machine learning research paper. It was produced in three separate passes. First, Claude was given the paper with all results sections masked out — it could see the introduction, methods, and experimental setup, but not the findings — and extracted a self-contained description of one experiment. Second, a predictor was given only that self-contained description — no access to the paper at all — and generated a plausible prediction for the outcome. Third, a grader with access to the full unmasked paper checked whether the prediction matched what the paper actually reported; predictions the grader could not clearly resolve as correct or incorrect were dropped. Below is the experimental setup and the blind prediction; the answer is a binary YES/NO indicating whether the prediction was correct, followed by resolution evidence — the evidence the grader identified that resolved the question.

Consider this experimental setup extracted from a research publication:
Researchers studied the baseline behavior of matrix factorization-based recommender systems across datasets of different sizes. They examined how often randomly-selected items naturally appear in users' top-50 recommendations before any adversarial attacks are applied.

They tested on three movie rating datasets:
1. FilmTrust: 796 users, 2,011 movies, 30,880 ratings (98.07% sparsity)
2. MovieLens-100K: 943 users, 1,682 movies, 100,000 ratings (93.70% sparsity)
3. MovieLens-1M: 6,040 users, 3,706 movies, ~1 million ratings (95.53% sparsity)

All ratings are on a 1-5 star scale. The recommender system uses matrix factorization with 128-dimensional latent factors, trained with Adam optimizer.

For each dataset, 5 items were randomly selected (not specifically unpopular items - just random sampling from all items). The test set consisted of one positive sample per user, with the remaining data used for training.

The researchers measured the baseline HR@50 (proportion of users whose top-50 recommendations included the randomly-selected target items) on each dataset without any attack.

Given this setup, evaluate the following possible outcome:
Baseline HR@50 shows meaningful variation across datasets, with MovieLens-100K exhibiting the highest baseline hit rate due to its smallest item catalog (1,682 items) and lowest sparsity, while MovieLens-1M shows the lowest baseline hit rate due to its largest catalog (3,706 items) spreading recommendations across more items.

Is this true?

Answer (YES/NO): NO